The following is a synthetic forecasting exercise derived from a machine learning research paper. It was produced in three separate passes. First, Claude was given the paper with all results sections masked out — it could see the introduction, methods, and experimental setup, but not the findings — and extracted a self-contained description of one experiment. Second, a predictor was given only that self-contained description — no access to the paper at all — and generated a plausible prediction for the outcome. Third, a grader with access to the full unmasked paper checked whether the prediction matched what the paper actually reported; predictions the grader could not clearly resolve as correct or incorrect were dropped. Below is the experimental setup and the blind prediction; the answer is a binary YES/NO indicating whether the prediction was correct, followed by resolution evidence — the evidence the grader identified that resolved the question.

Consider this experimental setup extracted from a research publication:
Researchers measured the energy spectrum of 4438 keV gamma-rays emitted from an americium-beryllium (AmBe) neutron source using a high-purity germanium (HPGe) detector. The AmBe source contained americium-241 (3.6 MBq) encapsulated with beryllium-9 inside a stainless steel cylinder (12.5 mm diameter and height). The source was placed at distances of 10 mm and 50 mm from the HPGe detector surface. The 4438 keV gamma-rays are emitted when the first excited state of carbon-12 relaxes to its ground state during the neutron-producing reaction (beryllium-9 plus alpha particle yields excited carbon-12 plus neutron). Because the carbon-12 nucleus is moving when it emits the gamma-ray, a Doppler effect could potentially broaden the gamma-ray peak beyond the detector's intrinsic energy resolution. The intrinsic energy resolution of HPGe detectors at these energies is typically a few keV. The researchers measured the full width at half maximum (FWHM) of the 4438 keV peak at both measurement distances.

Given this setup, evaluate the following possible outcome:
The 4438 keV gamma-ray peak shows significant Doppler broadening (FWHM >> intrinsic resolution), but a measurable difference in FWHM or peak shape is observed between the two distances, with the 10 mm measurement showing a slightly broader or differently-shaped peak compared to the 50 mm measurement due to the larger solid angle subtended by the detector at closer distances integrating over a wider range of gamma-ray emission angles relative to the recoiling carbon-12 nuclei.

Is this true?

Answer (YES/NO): YES